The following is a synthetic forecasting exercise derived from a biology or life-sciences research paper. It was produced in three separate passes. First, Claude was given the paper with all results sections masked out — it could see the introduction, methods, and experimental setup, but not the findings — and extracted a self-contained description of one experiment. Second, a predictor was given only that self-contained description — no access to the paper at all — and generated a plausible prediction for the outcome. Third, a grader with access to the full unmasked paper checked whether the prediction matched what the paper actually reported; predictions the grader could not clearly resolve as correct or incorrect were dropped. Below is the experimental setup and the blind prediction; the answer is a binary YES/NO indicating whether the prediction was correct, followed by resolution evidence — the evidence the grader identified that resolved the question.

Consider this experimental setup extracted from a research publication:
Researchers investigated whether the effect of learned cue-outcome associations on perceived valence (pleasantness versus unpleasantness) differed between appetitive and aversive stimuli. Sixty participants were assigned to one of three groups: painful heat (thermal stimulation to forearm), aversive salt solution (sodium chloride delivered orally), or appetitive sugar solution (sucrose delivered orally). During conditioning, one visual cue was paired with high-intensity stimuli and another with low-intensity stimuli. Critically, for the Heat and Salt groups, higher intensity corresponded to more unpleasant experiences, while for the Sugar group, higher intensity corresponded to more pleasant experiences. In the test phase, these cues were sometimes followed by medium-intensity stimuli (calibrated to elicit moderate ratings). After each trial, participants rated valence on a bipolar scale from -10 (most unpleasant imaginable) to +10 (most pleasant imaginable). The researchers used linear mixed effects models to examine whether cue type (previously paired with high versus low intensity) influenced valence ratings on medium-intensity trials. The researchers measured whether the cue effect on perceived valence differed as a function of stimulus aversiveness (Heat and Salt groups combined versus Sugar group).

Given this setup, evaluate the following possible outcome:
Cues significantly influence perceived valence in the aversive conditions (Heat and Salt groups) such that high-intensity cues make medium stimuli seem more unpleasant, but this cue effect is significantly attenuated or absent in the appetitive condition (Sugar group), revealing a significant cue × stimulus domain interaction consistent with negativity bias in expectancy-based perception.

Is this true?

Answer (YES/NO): NO